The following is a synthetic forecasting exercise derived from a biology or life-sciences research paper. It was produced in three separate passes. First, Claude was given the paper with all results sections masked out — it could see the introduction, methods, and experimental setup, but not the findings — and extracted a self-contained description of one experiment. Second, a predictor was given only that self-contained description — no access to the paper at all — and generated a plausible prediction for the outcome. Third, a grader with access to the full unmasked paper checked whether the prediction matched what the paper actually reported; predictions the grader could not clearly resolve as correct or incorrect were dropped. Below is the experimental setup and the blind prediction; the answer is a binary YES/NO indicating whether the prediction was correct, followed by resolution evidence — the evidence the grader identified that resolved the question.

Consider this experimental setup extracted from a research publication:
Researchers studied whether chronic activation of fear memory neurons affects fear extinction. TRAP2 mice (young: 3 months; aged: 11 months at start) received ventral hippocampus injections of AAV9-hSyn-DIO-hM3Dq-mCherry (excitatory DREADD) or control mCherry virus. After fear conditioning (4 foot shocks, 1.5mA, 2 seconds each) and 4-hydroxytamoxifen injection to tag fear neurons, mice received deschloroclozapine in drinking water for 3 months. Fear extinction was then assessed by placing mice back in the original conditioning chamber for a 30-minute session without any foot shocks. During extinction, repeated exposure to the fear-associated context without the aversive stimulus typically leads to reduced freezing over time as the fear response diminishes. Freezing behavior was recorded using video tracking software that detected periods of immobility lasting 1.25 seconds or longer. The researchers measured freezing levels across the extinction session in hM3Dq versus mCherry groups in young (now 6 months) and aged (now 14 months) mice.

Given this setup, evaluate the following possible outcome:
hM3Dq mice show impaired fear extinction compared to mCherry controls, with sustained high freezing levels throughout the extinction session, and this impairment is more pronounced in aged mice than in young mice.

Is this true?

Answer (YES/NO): NO